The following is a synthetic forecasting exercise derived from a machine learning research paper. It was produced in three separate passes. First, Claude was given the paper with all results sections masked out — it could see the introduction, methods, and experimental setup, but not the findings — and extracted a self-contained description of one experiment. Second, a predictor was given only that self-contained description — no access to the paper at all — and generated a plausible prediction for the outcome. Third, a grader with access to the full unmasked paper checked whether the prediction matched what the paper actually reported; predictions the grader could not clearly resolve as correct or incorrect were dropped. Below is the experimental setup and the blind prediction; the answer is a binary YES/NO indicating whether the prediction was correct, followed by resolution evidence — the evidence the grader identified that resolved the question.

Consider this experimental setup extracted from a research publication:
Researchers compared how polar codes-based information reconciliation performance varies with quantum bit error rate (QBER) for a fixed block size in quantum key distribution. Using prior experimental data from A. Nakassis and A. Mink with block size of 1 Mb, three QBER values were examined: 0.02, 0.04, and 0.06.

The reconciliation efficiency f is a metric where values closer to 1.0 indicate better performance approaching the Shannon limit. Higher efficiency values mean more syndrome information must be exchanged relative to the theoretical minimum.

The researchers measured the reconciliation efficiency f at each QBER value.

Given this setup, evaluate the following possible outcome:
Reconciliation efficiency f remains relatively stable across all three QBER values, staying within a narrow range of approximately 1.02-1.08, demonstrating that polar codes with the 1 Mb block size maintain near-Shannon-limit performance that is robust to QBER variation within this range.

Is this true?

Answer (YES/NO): NO